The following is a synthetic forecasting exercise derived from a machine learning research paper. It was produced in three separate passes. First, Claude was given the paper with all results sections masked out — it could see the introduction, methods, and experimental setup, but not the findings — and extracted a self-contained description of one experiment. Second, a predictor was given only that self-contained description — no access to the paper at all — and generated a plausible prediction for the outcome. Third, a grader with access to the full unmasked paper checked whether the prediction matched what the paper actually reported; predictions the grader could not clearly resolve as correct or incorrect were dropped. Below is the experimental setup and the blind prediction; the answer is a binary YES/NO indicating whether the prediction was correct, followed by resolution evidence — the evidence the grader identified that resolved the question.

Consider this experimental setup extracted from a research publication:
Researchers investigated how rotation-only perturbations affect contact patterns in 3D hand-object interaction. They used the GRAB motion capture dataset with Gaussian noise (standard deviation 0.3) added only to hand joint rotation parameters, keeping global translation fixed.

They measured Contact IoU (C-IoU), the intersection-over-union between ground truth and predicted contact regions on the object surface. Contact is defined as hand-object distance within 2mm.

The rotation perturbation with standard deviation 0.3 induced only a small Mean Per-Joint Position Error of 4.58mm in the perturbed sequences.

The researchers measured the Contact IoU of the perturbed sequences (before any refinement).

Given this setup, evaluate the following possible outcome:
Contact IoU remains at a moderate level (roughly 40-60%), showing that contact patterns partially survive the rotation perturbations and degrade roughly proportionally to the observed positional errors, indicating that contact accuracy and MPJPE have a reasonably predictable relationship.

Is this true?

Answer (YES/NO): NO